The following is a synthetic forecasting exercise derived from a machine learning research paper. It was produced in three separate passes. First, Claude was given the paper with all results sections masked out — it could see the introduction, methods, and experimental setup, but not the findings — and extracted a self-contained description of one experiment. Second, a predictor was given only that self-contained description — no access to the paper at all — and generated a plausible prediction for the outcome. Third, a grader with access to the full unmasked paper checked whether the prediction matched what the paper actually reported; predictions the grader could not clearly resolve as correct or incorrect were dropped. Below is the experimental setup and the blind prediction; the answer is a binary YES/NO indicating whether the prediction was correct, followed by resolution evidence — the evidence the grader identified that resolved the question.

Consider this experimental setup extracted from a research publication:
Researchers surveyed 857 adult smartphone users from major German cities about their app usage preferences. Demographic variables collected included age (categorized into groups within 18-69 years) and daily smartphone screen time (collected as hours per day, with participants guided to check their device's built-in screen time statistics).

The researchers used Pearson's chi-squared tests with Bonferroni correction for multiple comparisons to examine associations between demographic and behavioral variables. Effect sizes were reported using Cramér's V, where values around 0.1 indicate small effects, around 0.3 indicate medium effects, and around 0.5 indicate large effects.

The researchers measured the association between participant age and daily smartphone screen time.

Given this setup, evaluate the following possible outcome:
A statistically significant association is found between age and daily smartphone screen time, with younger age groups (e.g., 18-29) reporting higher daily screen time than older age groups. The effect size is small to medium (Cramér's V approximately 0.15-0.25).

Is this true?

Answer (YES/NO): NO